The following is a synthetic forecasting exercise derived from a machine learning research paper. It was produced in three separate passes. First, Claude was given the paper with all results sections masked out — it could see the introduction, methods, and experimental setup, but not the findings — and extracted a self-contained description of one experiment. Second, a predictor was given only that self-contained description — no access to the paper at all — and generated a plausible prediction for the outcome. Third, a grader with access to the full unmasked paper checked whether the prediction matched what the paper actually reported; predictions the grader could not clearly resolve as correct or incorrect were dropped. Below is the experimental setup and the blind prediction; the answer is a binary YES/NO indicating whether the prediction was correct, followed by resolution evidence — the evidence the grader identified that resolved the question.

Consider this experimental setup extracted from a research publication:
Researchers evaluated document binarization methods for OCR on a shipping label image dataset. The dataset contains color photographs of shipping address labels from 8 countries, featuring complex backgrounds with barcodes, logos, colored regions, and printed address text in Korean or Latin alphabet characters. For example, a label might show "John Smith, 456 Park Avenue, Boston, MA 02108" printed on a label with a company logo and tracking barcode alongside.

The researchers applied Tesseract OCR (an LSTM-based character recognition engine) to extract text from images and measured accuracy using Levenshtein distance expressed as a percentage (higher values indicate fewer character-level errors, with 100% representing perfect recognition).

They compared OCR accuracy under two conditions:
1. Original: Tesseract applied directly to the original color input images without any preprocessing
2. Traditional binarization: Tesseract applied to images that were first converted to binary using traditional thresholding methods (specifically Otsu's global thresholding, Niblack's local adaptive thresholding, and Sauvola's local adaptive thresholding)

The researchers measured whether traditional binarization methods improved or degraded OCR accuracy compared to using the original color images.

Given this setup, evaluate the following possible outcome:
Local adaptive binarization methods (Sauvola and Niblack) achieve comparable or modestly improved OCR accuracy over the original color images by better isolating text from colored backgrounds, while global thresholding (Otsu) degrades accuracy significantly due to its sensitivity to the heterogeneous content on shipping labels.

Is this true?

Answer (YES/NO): NO